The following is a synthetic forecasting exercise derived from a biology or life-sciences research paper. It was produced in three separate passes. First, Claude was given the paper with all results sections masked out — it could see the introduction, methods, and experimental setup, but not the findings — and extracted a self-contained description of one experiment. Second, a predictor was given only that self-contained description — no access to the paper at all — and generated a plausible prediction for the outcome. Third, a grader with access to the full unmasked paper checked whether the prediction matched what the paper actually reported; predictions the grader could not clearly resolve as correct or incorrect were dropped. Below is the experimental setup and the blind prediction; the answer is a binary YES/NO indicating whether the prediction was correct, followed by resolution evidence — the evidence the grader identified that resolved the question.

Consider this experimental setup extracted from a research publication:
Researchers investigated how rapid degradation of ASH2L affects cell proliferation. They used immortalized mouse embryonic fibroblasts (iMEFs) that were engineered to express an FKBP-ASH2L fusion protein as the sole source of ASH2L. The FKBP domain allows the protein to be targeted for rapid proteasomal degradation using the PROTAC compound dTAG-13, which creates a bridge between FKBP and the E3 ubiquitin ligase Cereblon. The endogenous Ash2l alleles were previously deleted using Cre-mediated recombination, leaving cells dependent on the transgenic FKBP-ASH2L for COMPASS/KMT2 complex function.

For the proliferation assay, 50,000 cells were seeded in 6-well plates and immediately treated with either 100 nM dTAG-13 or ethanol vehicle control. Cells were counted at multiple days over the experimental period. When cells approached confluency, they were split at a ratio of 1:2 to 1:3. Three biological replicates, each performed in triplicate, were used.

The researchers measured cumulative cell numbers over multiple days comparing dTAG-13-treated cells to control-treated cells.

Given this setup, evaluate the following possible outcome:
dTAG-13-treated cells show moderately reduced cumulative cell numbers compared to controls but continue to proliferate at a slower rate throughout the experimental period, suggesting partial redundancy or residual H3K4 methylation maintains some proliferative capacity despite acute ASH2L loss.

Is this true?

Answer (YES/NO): NO